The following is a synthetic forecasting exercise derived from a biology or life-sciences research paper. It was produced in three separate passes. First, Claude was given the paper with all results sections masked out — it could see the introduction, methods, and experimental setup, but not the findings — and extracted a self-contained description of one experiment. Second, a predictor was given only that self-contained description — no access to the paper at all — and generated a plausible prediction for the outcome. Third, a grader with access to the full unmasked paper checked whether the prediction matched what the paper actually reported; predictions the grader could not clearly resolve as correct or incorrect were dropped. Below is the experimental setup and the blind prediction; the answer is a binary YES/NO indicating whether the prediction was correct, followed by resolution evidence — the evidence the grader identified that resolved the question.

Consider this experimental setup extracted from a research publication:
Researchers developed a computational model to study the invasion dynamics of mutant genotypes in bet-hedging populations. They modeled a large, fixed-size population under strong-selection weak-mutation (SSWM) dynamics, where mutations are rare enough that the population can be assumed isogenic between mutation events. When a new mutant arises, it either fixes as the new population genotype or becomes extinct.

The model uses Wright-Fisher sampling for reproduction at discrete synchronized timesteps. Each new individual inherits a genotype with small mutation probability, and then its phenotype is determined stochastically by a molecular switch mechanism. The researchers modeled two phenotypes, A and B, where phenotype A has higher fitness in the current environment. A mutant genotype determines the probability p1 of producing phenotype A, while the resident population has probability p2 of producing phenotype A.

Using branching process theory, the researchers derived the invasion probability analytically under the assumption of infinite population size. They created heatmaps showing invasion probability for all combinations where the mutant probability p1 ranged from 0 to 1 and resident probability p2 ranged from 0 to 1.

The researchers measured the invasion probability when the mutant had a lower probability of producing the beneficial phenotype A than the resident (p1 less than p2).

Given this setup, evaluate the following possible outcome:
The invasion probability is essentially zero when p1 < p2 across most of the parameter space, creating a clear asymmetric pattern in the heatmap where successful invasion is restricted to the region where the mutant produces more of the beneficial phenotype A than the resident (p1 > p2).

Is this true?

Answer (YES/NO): YES